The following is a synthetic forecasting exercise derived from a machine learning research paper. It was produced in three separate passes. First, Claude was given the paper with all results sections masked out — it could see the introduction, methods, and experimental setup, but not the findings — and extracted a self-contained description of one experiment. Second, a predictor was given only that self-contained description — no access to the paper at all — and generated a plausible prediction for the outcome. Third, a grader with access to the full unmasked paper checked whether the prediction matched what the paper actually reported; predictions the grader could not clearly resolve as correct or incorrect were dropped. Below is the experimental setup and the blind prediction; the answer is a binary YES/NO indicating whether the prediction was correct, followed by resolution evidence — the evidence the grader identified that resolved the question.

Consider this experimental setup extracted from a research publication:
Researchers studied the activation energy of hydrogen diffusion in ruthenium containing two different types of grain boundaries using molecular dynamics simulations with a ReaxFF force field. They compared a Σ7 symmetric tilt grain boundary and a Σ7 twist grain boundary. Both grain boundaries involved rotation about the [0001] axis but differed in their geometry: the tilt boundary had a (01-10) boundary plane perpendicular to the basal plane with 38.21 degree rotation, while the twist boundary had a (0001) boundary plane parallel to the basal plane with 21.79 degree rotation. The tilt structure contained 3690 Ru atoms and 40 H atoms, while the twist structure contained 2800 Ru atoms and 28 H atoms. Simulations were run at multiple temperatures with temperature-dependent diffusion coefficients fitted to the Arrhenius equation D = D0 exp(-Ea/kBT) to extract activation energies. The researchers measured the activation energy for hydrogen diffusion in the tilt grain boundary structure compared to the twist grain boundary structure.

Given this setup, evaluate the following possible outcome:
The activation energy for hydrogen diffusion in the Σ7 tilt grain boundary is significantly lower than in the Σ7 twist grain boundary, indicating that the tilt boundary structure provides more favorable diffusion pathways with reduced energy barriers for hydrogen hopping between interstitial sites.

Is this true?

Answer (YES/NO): NO